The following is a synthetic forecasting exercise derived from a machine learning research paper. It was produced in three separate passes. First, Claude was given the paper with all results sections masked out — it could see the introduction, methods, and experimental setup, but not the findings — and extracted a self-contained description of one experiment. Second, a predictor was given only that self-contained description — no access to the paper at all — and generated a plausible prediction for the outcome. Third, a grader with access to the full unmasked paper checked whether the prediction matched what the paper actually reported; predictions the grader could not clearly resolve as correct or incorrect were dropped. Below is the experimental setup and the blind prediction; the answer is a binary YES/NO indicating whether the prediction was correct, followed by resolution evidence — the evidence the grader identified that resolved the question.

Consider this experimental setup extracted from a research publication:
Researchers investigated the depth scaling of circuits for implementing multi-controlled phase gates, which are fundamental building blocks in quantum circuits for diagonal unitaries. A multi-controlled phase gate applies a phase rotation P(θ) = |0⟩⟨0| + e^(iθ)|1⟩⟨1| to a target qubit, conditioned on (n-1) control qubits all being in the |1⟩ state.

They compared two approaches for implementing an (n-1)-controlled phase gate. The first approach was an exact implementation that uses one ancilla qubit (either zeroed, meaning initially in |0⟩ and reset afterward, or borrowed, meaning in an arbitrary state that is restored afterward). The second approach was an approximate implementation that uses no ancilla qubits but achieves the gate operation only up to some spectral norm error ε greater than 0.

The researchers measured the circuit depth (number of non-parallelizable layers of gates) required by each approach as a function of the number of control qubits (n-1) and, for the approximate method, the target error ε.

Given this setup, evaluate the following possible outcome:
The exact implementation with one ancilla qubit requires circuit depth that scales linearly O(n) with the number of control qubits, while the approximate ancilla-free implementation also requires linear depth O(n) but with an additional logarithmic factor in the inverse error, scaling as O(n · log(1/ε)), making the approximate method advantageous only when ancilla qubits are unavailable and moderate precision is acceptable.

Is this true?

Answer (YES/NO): NO